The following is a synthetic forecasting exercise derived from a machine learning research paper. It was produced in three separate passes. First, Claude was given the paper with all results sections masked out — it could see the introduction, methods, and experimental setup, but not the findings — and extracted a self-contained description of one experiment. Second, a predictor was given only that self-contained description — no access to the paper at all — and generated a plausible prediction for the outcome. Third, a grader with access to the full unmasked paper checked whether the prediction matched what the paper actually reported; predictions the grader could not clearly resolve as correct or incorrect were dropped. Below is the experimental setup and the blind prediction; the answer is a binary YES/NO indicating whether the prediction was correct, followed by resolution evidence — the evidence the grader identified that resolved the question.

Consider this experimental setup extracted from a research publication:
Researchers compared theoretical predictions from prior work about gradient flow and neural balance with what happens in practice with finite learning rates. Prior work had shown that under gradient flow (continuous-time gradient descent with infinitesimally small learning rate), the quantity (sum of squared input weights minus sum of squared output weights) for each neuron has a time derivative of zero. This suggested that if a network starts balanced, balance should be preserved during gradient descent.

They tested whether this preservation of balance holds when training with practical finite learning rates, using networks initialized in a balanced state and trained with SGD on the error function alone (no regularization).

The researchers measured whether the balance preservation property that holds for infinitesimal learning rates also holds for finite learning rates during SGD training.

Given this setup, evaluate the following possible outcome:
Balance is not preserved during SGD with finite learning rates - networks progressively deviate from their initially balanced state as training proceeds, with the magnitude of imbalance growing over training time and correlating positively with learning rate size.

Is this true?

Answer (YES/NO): YES